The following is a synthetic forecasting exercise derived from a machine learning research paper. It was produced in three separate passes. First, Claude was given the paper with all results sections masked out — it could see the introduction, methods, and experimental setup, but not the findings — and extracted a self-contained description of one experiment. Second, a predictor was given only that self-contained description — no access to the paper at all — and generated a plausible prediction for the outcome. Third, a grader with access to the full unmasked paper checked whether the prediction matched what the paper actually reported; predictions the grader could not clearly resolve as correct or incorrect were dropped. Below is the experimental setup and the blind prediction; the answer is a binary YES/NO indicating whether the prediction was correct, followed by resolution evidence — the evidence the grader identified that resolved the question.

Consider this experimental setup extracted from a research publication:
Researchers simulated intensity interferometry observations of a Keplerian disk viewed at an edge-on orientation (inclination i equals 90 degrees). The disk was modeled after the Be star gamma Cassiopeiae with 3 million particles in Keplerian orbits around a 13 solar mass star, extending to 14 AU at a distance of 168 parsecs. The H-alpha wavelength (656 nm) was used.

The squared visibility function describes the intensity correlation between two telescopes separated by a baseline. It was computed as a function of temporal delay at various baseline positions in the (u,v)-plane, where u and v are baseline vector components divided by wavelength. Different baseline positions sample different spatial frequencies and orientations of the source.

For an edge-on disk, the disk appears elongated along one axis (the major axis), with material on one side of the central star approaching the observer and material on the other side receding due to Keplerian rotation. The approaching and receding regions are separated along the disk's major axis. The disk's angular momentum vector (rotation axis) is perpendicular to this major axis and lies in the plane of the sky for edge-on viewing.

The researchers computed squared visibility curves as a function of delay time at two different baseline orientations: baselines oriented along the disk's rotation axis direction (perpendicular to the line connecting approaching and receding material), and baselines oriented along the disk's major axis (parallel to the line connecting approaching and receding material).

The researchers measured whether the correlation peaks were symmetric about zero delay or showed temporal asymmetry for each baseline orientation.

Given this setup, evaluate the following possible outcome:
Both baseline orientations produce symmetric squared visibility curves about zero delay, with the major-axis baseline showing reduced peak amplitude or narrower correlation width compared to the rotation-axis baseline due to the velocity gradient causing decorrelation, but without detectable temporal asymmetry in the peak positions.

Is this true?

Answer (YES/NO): NO